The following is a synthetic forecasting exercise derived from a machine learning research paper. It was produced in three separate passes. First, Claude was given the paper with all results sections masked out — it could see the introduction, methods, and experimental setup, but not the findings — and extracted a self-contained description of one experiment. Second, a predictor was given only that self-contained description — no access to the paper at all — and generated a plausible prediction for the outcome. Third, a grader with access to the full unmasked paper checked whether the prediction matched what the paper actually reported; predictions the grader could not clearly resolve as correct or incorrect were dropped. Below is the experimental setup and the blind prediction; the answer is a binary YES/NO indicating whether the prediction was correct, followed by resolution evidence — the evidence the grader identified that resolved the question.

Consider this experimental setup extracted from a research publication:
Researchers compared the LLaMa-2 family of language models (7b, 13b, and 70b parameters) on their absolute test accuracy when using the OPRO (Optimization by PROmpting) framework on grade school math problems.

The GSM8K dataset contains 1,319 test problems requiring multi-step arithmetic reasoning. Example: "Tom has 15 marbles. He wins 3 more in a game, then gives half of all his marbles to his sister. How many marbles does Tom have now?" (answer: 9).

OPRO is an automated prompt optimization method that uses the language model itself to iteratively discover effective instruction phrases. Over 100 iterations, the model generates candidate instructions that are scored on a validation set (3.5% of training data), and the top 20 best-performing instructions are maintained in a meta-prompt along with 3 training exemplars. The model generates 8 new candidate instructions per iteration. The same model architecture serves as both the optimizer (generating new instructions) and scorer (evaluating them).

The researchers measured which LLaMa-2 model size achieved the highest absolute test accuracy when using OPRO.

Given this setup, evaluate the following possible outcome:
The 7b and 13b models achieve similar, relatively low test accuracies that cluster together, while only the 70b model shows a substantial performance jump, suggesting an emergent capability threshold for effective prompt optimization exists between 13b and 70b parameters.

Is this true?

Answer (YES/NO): NO